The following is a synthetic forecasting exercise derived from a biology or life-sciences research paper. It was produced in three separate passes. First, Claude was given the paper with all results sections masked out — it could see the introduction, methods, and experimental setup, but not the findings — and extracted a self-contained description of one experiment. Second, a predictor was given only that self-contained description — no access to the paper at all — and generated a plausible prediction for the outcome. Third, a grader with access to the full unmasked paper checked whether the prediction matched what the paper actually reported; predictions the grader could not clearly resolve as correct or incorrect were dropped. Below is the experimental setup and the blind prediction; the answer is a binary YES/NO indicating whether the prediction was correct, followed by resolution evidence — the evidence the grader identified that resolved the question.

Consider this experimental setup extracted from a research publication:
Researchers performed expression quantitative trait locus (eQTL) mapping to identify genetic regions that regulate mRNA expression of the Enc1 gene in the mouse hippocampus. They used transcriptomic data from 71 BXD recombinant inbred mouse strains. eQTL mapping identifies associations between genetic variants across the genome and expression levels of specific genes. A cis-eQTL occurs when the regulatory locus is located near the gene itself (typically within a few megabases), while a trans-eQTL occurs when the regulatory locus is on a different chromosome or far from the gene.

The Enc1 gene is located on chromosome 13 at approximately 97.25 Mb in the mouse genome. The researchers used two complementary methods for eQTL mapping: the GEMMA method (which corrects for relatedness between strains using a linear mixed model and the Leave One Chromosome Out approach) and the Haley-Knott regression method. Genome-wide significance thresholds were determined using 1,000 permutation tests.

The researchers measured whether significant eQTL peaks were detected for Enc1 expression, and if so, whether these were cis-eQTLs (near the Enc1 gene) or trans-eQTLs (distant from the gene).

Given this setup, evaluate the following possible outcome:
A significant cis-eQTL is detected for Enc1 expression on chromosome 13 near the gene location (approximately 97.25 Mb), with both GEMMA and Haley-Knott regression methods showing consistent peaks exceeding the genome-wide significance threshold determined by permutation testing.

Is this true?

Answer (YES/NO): YES